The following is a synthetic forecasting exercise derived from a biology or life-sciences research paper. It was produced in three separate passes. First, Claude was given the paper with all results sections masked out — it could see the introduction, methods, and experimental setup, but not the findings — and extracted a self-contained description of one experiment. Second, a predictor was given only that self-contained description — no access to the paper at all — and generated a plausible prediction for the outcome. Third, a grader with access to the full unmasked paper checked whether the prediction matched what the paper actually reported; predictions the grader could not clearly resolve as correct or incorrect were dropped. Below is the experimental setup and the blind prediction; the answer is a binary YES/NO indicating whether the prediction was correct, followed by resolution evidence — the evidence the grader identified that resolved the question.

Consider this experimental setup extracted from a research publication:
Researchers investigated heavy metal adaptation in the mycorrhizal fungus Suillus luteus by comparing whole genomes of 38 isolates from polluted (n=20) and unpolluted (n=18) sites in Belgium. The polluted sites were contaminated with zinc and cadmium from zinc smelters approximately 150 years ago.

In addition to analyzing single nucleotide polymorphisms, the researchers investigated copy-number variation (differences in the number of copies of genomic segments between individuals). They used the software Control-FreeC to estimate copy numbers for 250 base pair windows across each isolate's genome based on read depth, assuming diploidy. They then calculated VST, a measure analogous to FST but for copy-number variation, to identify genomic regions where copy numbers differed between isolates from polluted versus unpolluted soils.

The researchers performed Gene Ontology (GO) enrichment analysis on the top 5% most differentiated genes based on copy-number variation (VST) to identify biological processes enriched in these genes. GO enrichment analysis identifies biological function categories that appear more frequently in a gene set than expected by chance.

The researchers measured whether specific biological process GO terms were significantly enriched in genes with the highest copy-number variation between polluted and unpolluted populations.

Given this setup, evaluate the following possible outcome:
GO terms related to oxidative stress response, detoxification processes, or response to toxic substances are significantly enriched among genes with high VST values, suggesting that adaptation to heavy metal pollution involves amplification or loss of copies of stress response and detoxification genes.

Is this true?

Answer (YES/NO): NO